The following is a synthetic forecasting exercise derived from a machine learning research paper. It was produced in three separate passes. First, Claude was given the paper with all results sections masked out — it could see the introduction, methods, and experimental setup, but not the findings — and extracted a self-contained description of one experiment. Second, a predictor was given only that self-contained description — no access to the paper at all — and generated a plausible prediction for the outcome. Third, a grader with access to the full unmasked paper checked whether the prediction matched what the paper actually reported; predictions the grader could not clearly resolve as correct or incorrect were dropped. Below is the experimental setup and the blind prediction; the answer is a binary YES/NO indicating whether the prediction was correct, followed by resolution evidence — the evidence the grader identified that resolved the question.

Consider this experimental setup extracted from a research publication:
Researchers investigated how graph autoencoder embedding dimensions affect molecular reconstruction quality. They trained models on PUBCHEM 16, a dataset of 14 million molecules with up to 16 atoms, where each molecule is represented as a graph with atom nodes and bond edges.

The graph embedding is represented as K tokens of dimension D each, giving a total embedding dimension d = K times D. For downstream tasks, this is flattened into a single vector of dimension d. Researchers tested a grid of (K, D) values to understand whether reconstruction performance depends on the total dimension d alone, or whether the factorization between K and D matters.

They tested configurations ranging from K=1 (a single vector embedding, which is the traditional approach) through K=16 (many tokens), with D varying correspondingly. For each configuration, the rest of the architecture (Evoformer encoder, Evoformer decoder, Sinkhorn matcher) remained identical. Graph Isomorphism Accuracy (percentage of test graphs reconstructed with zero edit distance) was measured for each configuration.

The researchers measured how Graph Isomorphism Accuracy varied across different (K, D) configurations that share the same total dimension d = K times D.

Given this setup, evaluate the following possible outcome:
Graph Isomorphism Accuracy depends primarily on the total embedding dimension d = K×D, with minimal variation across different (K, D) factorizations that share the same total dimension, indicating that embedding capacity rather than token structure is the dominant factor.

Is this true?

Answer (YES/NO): NO